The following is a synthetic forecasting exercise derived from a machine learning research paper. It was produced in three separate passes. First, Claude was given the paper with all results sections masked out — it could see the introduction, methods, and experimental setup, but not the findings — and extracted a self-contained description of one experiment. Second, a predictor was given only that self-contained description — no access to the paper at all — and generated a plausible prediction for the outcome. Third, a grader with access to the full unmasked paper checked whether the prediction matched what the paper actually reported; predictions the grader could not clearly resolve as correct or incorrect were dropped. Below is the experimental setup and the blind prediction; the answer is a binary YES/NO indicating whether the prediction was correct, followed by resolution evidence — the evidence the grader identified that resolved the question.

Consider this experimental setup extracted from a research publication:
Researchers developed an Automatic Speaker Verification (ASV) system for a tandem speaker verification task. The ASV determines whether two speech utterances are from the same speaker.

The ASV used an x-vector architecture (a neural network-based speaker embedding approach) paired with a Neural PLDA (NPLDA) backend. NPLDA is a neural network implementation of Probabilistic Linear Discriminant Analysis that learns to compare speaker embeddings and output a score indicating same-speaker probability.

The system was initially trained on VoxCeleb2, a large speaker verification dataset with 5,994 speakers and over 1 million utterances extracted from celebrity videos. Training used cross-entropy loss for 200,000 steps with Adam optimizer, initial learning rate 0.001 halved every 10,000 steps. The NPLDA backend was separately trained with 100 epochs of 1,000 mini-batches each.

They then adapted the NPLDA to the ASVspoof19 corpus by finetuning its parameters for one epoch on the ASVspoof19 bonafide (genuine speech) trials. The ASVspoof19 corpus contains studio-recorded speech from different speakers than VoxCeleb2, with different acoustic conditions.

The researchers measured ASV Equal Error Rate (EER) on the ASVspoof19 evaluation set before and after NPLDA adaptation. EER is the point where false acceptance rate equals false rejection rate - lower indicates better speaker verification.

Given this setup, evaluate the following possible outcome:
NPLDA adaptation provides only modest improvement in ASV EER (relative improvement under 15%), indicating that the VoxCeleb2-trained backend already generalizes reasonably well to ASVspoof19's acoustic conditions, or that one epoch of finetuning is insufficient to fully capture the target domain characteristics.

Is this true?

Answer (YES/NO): NO